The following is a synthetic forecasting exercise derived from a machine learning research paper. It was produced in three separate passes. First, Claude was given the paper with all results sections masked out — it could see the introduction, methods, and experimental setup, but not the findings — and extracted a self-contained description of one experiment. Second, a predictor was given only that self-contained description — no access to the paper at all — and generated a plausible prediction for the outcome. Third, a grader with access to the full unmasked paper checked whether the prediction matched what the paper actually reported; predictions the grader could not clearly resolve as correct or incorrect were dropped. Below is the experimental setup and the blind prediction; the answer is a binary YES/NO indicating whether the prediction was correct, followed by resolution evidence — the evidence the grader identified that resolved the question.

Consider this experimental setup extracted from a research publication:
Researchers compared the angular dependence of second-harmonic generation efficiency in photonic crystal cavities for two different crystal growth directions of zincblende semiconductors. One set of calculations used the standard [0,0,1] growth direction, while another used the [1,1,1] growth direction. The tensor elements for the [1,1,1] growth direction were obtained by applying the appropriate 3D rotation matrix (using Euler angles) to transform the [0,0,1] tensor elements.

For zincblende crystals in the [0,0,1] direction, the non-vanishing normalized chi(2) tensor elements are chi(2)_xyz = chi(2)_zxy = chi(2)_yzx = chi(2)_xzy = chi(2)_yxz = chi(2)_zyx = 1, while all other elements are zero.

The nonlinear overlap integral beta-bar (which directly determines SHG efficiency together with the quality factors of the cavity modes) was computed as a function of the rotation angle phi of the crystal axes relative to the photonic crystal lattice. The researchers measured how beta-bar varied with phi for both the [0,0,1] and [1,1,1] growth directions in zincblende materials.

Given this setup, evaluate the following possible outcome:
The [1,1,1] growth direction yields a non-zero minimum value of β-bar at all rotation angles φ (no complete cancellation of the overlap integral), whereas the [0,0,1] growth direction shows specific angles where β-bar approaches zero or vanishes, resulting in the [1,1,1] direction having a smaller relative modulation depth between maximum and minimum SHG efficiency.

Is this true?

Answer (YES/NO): YES